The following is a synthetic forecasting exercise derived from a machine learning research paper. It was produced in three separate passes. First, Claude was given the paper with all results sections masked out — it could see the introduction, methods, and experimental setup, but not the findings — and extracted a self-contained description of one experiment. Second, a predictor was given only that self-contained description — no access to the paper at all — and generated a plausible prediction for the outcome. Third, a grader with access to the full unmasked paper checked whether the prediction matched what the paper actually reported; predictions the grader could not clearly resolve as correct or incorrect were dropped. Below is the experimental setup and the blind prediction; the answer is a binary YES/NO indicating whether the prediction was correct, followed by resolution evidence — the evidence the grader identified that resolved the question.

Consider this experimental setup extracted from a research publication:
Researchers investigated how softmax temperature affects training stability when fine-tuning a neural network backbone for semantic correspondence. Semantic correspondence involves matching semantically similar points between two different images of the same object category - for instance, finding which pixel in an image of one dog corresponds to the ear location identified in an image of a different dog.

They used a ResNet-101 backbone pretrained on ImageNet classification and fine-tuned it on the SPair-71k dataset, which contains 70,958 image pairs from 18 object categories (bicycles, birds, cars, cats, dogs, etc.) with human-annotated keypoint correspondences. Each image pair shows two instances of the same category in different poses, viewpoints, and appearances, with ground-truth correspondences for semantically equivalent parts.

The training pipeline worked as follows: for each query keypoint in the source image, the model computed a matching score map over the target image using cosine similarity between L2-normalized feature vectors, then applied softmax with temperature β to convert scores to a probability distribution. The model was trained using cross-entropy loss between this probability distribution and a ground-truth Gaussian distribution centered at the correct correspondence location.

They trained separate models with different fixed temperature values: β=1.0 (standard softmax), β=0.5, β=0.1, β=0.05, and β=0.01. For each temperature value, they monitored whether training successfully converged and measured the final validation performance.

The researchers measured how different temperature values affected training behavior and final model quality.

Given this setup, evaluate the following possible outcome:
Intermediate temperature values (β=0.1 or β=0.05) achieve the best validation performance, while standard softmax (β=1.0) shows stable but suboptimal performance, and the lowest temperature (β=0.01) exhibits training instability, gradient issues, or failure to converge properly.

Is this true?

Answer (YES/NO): NO